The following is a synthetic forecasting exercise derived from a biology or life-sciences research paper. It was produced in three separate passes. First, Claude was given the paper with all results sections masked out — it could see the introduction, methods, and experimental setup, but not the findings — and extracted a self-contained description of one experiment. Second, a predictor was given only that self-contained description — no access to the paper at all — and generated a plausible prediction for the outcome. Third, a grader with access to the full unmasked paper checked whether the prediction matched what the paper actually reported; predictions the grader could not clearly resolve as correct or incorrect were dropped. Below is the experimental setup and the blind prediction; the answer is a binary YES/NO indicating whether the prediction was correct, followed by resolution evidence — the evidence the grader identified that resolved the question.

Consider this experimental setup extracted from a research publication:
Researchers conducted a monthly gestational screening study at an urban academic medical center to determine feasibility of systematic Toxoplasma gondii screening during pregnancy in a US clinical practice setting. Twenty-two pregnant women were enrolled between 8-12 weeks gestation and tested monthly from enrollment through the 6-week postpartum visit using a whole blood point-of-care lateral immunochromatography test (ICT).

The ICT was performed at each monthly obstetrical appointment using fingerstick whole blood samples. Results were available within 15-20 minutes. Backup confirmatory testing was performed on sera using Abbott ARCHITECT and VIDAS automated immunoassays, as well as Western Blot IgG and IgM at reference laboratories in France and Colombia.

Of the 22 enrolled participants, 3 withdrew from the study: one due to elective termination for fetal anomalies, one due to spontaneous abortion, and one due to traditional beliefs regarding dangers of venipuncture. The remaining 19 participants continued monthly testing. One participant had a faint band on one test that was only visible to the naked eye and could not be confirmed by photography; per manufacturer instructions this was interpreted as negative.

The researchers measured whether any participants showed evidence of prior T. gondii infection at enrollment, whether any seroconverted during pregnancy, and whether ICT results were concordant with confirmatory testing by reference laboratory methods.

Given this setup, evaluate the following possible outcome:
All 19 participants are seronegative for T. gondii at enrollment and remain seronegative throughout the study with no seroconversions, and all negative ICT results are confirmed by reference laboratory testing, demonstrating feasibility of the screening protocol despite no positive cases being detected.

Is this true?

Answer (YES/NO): YES